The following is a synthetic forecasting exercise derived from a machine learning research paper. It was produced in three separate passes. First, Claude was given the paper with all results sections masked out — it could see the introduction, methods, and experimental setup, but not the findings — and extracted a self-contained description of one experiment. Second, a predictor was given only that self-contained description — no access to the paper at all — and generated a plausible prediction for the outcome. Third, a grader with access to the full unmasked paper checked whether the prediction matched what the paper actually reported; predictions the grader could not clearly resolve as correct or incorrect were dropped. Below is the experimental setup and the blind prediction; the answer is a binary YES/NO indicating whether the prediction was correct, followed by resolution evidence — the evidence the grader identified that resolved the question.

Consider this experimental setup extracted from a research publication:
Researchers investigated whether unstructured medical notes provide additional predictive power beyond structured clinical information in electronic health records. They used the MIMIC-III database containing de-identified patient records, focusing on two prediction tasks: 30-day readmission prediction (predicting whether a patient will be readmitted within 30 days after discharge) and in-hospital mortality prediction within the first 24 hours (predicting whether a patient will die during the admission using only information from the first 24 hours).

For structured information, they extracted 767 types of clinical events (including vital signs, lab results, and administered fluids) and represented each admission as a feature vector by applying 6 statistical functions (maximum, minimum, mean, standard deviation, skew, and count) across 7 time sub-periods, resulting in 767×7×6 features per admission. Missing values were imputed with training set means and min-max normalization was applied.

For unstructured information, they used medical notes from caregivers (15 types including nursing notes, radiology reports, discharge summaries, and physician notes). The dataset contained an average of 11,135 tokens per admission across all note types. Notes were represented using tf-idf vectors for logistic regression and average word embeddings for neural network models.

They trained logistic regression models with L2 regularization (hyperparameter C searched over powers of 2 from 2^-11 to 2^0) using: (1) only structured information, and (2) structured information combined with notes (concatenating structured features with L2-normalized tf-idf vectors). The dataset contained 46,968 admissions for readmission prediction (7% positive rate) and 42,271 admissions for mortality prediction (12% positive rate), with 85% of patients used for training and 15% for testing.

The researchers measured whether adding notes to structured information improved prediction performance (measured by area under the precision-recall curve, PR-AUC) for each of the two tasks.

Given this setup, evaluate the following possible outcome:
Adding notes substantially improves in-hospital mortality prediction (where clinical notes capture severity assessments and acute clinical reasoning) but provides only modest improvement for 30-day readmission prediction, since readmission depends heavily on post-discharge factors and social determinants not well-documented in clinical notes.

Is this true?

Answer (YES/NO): NO